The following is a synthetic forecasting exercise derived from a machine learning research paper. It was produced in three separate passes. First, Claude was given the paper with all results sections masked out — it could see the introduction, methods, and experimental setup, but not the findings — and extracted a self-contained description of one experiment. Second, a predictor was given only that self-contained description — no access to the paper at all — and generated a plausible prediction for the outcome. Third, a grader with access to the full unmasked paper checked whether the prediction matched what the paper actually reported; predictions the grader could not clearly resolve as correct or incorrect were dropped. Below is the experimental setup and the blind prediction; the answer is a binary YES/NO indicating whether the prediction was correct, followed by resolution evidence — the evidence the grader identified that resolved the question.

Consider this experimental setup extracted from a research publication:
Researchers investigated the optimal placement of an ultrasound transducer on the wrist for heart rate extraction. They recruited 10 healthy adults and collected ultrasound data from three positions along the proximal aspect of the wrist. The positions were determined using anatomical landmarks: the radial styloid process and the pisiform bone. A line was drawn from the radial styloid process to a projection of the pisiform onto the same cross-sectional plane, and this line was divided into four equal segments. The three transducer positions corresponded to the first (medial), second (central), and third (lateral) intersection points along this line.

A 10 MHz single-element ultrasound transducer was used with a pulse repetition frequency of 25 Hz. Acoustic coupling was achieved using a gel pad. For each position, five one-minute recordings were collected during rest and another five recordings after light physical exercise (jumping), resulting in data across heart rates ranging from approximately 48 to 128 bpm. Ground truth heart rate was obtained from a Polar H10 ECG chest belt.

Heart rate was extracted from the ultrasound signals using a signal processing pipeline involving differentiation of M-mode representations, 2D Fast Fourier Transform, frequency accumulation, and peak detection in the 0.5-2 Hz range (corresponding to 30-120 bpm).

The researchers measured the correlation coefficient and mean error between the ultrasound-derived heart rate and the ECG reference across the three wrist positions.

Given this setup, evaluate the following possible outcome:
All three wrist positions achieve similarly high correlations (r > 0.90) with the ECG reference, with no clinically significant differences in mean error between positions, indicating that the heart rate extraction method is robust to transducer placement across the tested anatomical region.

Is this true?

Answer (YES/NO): NO